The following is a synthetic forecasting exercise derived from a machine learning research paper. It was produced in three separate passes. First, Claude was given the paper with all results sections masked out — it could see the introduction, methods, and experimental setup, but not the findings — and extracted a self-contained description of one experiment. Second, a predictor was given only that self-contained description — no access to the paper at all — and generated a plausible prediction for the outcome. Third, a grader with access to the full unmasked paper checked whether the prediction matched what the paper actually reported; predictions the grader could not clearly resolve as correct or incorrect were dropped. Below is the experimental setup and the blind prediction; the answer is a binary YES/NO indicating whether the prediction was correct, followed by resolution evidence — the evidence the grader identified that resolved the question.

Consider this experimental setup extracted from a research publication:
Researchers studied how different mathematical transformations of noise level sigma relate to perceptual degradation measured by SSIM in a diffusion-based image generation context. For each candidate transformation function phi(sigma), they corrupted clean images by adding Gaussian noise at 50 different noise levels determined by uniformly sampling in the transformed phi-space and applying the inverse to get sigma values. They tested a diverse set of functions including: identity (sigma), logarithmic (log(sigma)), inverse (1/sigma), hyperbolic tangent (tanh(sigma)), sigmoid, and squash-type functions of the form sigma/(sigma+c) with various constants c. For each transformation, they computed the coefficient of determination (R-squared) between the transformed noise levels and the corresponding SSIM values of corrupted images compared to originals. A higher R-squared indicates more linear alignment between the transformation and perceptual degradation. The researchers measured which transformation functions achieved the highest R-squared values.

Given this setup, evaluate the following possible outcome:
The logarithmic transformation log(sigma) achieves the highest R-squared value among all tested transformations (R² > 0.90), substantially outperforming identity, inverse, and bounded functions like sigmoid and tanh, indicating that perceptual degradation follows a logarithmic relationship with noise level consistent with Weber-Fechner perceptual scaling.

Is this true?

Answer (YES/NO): NO